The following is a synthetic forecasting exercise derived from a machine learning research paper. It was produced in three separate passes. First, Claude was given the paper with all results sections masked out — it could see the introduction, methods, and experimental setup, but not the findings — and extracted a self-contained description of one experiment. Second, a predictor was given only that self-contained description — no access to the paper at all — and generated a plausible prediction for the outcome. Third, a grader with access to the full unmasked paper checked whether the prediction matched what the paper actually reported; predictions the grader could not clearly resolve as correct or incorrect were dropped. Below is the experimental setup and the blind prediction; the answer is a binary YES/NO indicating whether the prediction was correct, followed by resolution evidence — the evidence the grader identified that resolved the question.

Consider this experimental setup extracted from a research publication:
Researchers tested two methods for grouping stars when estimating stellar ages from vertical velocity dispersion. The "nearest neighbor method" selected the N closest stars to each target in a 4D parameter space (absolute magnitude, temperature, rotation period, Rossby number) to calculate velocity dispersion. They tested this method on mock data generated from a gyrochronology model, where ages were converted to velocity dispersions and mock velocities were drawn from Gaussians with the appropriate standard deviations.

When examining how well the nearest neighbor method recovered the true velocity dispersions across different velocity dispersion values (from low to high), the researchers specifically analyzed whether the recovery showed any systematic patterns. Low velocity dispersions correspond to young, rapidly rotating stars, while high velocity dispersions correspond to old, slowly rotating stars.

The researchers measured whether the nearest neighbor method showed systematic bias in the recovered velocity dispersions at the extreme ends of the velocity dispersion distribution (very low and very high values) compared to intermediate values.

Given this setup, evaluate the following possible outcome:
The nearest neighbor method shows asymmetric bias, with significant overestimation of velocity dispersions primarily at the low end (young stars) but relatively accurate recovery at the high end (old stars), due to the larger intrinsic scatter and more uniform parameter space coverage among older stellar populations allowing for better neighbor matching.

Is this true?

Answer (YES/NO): NO